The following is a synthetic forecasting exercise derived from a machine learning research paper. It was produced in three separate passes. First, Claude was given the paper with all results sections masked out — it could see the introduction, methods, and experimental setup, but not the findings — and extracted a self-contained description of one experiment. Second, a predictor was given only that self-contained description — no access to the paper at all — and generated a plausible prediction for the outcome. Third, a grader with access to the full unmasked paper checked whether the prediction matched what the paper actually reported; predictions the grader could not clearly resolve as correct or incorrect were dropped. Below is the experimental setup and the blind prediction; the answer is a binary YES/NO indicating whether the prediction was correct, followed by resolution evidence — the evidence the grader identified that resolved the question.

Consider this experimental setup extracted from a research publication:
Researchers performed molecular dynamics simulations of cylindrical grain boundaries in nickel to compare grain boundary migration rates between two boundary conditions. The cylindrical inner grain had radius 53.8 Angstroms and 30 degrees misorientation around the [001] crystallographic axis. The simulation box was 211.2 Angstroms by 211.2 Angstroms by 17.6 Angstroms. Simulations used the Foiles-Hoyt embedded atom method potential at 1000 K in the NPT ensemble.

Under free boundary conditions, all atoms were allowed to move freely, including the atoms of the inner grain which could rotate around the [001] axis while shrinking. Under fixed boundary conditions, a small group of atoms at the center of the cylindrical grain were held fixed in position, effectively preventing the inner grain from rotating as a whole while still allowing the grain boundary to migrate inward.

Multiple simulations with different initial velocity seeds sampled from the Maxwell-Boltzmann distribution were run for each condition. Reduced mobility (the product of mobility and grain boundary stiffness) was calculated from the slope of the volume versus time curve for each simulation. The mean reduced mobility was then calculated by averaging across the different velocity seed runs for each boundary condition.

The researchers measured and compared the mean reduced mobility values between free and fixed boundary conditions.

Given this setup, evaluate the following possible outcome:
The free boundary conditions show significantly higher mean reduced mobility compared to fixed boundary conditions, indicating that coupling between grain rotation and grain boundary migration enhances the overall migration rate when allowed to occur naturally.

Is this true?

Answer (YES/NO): YES